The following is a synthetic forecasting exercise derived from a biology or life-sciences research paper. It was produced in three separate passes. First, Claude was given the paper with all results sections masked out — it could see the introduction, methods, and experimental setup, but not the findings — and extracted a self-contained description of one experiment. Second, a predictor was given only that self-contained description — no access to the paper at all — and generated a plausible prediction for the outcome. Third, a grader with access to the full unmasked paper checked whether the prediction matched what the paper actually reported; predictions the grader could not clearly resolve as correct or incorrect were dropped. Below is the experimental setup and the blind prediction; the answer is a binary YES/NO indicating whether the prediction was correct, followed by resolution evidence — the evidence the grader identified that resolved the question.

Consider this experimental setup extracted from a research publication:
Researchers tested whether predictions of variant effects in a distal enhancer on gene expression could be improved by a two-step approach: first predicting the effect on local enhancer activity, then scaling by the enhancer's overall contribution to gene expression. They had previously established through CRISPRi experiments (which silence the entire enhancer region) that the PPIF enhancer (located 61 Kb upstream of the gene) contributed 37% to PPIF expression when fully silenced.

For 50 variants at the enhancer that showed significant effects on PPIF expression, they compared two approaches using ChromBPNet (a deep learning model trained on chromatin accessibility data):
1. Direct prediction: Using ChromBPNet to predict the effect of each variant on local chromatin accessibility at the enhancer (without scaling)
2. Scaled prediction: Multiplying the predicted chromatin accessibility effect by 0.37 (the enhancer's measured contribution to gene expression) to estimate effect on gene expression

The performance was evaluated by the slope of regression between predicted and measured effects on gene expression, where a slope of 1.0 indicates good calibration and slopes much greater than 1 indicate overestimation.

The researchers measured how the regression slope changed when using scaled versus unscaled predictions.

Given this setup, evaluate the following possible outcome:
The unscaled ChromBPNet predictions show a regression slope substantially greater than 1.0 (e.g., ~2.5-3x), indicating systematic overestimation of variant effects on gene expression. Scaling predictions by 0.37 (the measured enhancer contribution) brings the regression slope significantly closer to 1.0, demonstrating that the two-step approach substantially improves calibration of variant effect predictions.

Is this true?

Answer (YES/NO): YES